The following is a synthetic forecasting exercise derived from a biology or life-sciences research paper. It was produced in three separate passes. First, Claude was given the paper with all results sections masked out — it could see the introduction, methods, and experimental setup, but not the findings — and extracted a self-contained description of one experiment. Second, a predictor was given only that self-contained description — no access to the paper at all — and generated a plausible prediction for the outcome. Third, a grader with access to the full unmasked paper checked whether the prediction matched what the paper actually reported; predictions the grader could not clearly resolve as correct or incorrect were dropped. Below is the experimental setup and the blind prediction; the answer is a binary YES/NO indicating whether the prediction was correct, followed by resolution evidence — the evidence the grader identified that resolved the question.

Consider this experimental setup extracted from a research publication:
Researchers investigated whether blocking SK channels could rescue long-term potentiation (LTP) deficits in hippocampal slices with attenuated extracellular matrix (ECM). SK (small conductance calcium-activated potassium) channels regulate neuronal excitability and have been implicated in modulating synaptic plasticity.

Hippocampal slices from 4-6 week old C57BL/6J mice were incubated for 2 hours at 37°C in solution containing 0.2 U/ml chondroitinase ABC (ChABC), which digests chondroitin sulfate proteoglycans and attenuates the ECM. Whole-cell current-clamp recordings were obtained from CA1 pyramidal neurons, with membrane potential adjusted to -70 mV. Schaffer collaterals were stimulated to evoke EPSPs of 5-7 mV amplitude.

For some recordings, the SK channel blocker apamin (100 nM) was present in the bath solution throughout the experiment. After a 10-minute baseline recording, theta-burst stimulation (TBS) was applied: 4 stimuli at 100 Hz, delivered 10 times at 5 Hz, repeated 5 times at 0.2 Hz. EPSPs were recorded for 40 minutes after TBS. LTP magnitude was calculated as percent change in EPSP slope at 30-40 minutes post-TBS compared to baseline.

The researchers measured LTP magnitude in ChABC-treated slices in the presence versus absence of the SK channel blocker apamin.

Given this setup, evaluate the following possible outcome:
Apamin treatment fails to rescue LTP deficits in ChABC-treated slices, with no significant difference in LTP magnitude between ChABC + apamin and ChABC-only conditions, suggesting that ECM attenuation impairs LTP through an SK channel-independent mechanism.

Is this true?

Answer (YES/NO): NO